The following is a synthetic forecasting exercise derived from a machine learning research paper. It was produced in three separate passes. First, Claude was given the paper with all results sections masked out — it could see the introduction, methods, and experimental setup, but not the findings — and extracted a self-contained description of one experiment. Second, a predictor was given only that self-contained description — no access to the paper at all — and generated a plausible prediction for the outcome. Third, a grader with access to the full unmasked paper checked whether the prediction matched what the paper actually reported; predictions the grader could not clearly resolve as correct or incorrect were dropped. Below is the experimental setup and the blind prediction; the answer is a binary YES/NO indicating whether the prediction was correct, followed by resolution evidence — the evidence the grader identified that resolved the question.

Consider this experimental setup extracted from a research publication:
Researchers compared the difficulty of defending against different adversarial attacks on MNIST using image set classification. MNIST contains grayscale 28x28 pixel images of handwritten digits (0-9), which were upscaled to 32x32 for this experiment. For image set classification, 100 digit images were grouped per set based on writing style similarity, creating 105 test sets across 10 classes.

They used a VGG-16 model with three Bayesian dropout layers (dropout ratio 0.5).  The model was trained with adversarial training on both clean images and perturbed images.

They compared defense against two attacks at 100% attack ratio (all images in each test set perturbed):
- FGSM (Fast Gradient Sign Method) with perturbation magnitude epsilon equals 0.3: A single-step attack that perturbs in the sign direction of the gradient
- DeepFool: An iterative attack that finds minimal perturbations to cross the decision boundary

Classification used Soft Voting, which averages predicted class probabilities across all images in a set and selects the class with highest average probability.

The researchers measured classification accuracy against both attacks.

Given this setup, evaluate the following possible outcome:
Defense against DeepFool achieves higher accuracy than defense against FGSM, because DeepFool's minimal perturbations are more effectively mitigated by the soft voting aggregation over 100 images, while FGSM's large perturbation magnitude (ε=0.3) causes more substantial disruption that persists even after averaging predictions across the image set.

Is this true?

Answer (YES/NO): NO